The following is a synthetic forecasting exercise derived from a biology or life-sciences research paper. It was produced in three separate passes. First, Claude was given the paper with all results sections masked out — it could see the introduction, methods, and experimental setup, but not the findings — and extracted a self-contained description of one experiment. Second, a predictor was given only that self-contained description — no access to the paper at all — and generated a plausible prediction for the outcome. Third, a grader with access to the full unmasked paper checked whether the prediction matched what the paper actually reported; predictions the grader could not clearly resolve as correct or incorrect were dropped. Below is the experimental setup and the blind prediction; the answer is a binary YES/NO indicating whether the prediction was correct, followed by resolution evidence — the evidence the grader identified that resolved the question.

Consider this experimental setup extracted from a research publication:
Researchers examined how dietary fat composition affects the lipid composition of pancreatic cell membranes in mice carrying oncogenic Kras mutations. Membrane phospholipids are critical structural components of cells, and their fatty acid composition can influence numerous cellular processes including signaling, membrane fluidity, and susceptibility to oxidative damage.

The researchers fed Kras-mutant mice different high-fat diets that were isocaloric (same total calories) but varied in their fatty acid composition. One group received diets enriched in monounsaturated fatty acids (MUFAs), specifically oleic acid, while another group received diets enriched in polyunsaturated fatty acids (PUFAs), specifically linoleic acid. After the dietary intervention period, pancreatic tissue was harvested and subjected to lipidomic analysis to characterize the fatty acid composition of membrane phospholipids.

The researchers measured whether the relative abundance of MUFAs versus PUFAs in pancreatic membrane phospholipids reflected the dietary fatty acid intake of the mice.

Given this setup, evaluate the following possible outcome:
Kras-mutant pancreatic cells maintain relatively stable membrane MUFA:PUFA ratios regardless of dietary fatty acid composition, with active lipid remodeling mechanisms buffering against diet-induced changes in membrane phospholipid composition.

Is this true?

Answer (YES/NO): NO